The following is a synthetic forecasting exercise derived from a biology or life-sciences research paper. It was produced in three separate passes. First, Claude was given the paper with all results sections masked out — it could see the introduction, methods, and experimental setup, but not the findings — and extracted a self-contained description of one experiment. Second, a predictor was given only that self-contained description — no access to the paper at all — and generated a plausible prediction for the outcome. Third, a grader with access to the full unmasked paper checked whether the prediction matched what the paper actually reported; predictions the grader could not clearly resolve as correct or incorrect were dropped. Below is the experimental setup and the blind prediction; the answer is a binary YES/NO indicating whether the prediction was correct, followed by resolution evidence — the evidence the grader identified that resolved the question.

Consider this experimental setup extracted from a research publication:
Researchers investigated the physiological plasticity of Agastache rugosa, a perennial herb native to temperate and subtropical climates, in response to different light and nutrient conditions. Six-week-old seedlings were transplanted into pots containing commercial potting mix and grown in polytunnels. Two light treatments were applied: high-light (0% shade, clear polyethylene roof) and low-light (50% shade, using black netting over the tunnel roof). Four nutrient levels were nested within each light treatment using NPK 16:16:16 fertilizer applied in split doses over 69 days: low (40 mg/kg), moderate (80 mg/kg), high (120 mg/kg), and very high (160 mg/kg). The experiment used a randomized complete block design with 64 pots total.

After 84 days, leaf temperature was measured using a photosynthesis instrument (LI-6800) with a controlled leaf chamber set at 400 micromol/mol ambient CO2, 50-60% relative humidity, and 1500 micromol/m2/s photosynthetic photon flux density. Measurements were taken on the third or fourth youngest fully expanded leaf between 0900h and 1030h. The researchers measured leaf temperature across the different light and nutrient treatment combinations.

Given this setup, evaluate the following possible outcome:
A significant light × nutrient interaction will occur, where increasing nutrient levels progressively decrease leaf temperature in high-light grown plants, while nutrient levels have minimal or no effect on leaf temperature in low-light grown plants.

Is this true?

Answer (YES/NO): NO